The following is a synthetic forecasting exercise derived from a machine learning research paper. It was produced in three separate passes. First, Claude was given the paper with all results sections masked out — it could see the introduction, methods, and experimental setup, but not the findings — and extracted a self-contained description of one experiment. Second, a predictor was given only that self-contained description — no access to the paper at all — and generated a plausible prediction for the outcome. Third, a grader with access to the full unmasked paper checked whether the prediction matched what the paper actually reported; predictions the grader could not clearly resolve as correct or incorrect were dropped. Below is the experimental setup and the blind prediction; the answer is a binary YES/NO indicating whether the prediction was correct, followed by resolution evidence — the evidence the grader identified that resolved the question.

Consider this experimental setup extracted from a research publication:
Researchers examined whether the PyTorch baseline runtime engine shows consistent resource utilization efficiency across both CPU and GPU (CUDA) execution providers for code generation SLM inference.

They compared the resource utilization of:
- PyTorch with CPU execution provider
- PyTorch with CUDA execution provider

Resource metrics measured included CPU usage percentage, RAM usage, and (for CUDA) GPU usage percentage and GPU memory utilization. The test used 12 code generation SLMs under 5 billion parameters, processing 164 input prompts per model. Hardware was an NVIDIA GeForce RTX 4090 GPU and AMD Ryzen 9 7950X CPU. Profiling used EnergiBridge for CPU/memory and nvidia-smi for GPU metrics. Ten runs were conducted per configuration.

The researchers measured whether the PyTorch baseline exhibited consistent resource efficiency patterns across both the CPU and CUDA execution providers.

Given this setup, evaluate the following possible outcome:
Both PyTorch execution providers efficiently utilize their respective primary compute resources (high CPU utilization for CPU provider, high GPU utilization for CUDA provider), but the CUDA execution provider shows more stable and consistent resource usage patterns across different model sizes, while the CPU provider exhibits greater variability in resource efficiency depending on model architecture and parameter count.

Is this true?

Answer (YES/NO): NO